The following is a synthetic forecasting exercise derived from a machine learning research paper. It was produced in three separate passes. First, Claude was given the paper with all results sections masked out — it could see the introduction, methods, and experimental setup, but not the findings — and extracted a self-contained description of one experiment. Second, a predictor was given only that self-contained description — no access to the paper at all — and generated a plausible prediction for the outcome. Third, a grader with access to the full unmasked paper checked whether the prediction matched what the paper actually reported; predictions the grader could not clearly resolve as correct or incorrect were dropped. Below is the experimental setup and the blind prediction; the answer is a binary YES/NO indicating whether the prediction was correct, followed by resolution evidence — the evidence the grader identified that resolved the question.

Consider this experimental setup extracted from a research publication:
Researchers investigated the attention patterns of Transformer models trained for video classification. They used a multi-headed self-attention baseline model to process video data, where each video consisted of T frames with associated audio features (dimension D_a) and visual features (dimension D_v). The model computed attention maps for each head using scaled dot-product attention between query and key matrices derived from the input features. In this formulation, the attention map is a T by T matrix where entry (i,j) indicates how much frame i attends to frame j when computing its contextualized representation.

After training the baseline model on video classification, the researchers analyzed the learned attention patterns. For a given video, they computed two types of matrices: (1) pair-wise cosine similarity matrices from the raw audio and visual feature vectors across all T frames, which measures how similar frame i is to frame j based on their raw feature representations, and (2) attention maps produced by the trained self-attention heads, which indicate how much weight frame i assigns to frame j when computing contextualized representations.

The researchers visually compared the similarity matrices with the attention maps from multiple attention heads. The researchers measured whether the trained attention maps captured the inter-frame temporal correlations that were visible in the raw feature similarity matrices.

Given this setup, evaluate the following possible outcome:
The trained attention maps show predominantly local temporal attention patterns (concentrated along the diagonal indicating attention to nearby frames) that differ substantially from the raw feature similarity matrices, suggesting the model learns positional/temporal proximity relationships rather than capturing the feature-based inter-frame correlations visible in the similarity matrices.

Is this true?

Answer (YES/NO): NO